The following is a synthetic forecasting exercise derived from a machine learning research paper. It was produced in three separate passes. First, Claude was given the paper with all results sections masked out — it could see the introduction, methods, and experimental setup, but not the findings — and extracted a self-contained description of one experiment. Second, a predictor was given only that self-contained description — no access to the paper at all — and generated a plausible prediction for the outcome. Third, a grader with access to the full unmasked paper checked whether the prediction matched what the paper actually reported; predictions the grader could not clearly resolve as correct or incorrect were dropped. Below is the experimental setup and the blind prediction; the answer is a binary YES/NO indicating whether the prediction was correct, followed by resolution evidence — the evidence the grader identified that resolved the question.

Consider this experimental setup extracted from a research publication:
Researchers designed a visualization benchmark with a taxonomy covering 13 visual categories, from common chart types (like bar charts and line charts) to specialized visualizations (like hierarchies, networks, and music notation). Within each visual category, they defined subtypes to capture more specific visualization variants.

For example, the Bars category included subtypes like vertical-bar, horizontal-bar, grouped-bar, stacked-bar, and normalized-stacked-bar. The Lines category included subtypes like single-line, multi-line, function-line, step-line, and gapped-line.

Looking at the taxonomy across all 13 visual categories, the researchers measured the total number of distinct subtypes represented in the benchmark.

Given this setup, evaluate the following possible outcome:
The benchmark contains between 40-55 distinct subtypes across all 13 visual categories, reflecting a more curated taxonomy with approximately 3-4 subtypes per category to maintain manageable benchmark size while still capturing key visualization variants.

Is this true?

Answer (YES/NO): NO